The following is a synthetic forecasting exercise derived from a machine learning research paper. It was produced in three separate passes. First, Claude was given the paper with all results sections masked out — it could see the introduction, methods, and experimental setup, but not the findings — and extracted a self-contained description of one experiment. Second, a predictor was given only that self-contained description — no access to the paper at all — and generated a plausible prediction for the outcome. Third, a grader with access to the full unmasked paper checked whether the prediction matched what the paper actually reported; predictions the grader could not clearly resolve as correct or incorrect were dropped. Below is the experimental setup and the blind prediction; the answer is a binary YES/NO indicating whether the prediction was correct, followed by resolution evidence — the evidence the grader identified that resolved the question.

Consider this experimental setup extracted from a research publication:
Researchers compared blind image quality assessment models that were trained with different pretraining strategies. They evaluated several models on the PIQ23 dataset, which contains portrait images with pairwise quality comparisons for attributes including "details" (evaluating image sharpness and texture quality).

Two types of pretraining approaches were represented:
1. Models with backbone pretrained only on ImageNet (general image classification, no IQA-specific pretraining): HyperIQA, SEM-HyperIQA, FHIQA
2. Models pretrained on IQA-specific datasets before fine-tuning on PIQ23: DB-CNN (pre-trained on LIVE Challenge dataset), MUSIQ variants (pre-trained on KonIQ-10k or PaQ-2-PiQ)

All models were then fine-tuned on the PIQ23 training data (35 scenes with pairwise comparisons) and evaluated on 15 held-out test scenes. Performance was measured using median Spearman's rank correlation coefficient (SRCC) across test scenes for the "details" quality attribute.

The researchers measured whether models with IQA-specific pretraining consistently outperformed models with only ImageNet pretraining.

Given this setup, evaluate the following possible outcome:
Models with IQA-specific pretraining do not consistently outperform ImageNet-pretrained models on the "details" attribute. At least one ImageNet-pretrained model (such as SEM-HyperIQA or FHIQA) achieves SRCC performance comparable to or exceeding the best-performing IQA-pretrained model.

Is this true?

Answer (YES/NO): NO